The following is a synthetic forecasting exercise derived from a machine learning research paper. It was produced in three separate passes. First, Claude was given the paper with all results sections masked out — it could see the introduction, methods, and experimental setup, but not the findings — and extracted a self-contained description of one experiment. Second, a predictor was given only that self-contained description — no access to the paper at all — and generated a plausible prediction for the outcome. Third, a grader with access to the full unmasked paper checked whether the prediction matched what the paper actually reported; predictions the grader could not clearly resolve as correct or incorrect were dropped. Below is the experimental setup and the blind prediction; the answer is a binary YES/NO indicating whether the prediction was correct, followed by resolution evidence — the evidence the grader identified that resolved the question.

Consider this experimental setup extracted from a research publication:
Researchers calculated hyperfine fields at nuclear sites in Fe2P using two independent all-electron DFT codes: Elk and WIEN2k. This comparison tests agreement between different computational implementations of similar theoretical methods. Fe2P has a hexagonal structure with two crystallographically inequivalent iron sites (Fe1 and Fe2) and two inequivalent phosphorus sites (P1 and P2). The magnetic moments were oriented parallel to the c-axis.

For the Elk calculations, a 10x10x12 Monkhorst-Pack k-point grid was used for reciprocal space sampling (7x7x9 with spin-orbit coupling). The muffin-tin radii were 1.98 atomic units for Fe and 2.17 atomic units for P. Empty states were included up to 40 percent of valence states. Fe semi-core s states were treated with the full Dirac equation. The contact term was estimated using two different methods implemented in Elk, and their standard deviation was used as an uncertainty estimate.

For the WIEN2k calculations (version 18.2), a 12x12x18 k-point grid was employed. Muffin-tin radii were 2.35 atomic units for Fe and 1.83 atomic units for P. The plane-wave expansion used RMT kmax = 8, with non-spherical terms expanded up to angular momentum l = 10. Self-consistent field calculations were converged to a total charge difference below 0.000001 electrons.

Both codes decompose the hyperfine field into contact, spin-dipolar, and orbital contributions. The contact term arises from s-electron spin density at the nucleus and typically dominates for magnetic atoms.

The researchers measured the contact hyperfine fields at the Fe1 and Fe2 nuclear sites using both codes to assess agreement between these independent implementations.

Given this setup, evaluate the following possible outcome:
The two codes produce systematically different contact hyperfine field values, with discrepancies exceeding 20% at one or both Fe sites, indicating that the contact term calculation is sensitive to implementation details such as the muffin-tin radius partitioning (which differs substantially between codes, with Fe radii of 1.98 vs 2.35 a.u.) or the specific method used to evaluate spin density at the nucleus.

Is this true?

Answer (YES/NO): NO